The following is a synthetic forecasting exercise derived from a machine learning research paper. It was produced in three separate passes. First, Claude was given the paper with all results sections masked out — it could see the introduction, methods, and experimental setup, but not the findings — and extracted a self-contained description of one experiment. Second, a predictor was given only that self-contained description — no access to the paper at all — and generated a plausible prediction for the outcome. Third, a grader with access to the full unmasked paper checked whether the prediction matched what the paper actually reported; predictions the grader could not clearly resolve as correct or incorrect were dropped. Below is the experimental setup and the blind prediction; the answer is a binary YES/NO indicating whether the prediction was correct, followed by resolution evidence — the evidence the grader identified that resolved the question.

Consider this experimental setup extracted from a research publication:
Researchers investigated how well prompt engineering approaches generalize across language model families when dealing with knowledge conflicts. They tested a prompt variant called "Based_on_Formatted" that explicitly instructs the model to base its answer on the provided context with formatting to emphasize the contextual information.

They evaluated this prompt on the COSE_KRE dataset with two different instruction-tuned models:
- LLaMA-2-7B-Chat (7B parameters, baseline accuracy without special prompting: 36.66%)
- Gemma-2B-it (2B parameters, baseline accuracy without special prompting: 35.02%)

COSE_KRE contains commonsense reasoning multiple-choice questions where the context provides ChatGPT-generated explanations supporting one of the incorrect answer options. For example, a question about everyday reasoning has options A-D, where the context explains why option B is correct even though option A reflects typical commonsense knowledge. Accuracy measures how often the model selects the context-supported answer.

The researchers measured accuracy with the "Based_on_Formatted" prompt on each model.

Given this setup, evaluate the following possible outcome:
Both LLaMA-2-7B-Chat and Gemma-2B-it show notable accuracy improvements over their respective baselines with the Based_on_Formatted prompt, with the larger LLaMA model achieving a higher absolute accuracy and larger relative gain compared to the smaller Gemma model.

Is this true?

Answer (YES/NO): NO